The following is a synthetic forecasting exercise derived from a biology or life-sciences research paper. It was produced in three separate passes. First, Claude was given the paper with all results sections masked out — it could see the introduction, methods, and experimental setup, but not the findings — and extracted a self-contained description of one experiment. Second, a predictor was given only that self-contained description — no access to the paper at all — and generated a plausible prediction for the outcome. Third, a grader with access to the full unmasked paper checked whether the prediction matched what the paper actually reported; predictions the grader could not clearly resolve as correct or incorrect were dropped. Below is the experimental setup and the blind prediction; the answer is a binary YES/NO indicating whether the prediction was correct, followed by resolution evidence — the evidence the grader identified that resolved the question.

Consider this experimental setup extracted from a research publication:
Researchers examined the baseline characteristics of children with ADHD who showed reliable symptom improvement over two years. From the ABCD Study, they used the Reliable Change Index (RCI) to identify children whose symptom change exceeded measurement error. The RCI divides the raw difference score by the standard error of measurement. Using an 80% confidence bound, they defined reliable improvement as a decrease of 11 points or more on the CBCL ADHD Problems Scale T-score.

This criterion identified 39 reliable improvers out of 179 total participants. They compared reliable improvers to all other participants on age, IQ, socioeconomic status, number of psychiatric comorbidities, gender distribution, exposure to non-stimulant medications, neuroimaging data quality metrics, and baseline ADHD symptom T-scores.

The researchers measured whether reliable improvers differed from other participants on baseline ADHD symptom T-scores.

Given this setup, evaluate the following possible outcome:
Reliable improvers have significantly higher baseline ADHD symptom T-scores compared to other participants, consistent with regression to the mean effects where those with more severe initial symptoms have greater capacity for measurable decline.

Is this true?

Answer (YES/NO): YES